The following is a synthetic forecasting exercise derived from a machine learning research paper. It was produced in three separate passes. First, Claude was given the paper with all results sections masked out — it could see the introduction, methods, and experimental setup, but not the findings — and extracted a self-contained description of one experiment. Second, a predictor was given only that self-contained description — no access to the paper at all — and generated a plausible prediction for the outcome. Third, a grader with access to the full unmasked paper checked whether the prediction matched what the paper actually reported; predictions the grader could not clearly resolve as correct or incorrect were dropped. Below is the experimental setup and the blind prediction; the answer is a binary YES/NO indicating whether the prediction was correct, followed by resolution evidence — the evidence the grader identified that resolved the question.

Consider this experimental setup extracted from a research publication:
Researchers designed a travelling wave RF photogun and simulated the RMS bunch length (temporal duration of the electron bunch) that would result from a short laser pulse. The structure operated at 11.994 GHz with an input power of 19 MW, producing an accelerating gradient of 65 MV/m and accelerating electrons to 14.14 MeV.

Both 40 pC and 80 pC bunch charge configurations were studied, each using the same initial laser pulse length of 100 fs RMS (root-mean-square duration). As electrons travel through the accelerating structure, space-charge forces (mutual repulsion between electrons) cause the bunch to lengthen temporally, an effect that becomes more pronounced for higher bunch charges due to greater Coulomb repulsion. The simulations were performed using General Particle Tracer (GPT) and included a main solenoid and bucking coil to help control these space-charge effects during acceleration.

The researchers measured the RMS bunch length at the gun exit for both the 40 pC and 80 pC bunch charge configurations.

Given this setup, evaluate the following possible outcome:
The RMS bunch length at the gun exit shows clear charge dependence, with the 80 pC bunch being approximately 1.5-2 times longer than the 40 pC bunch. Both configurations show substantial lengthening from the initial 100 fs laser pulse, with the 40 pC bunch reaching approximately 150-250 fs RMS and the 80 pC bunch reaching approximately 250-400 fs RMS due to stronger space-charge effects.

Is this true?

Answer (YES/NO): NO